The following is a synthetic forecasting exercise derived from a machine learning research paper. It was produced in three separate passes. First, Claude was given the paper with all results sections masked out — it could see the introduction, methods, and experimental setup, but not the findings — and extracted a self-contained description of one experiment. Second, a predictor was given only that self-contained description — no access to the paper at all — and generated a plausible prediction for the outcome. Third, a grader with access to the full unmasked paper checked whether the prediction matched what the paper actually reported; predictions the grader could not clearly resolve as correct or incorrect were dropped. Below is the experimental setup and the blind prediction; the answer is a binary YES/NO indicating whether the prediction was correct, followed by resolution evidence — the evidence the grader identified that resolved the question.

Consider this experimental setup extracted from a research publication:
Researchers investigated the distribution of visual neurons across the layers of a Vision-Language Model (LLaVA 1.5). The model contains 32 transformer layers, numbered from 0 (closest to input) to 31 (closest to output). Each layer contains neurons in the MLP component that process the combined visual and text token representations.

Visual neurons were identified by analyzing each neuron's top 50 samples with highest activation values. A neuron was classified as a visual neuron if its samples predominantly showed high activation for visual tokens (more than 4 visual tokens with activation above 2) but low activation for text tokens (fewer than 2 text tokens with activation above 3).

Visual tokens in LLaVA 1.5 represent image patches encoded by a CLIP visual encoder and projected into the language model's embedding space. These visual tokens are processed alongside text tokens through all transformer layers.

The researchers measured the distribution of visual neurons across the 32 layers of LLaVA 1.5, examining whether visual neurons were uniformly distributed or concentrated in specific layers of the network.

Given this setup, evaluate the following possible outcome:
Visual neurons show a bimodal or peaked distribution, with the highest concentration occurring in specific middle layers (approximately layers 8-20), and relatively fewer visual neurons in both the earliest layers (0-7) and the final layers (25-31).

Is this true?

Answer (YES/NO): NO